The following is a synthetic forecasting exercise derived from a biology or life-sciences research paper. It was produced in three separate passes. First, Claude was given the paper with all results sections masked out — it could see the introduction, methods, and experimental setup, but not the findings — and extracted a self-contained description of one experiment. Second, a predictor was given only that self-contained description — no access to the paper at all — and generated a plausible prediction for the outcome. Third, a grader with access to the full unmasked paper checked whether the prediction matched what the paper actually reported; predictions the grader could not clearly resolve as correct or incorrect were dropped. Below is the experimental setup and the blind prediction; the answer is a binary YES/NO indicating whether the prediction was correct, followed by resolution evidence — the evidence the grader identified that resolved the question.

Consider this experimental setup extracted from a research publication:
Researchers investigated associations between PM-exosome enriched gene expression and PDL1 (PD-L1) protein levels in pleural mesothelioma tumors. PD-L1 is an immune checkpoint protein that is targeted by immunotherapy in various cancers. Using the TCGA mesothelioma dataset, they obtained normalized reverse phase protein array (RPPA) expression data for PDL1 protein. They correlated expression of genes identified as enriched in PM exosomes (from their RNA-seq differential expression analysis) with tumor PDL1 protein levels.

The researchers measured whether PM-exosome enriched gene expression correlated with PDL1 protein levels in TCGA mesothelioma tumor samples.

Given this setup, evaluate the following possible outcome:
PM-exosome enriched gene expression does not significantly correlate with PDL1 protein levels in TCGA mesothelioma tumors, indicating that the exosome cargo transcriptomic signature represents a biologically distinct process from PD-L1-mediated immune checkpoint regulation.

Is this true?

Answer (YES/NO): NO